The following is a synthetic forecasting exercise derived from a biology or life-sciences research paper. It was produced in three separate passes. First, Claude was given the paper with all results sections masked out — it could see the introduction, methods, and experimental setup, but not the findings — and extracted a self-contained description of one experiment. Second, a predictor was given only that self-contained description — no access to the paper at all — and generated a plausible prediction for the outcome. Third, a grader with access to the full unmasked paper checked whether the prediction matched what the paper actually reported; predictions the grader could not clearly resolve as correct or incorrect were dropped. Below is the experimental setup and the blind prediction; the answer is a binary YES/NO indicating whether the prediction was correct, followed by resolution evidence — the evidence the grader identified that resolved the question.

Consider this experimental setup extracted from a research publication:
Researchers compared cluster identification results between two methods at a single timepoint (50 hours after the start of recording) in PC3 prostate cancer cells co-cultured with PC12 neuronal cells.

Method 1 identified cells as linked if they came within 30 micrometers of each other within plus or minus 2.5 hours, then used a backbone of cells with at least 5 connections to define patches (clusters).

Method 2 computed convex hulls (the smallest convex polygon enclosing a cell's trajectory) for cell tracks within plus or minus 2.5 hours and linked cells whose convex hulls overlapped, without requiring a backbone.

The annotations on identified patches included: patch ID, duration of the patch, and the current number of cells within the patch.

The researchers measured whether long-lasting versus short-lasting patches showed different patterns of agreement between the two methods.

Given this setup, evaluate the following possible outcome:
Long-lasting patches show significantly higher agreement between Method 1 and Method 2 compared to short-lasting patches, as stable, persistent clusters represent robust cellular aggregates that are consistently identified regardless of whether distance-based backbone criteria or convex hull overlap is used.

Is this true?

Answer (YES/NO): YES